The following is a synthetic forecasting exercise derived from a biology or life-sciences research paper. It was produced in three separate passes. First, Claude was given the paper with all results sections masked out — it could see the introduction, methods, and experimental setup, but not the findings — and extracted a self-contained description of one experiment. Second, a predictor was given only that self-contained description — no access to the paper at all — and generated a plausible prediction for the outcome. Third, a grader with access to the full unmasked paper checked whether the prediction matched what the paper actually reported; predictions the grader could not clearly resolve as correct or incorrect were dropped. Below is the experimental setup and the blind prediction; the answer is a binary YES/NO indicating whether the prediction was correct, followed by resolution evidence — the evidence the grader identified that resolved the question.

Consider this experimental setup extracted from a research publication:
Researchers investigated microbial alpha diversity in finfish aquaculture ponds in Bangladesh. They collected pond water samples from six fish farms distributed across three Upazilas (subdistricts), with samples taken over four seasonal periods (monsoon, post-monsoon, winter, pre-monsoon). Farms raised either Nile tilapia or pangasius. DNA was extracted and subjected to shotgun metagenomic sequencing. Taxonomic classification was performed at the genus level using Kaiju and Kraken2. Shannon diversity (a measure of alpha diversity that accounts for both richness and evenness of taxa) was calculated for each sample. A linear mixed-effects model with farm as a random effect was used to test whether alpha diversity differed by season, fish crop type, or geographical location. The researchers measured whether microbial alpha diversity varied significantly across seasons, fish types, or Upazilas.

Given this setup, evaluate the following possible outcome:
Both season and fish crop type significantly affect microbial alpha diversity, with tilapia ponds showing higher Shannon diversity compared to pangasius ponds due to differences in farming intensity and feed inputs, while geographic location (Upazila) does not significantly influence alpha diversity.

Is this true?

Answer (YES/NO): NO